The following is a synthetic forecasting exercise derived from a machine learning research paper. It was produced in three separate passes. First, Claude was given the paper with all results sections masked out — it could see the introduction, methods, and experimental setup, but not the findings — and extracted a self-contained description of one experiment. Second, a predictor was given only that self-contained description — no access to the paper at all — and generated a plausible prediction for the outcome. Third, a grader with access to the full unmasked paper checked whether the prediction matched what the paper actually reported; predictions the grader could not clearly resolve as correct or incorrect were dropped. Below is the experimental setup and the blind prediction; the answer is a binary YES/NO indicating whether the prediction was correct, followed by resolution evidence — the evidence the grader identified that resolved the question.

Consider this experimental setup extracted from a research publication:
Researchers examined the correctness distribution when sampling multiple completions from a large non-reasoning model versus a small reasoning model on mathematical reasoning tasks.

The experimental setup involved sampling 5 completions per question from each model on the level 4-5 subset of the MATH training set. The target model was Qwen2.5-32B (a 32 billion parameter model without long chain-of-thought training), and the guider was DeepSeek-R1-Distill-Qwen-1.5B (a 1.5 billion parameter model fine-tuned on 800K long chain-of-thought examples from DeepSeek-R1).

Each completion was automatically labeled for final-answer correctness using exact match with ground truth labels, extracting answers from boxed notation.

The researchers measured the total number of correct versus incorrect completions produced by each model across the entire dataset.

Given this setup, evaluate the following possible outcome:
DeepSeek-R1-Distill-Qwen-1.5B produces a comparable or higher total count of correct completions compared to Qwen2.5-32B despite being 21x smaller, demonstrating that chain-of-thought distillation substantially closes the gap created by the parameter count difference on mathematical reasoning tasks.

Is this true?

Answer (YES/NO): YES